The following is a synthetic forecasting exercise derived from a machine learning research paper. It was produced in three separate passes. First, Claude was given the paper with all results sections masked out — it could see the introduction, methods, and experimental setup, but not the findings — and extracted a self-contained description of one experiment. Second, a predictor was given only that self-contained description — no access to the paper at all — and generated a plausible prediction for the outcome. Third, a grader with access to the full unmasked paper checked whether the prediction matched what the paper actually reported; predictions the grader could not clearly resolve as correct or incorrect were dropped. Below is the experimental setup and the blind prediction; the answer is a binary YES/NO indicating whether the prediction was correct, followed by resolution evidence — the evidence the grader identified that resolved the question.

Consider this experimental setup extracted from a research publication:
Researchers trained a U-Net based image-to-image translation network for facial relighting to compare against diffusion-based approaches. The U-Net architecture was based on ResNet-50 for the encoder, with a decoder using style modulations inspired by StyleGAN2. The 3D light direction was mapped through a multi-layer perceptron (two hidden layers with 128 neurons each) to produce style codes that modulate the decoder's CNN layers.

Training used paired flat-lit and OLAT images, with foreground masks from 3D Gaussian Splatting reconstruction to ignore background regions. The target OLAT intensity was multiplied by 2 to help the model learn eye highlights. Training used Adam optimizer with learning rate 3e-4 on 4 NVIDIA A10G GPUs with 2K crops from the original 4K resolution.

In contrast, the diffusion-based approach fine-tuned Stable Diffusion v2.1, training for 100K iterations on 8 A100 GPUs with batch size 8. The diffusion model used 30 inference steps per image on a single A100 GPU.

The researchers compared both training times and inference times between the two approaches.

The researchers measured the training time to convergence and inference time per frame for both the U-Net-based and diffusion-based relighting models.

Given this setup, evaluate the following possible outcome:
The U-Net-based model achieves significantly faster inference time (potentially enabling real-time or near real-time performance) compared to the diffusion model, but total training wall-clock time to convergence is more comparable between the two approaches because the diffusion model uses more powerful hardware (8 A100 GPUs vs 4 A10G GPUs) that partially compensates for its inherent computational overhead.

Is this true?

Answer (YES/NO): NO